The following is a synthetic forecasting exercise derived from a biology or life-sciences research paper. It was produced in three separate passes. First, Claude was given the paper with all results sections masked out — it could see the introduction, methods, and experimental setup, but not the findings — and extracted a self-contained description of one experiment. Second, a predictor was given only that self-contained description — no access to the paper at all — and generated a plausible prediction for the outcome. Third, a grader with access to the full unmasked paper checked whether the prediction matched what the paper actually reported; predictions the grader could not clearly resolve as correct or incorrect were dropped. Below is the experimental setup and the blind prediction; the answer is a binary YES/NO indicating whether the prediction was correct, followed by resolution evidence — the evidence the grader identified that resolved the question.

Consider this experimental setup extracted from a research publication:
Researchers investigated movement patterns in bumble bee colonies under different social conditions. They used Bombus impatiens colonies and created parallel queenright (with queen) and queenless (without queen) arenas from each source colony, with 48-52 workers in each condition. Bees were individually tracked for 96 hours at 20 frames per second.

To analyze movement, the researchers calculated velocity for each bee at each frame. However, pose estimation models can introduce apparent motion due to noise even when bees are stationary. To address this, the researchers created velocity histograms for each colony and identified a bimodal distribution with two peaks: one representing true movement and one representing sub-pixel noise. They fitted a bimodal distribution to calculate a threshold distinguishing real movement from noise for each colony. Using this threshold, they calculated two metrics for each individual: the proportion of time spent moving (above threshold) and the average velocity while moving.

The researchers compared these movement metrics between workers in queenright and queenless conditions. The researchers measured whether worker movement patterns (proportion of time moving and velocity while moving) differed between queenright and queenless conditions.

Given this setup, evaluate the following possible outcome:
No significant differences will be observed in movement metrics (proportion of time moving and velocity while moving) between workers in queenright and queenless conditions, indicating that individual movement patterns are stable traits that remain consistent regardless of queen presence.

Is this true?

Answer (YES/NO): NO